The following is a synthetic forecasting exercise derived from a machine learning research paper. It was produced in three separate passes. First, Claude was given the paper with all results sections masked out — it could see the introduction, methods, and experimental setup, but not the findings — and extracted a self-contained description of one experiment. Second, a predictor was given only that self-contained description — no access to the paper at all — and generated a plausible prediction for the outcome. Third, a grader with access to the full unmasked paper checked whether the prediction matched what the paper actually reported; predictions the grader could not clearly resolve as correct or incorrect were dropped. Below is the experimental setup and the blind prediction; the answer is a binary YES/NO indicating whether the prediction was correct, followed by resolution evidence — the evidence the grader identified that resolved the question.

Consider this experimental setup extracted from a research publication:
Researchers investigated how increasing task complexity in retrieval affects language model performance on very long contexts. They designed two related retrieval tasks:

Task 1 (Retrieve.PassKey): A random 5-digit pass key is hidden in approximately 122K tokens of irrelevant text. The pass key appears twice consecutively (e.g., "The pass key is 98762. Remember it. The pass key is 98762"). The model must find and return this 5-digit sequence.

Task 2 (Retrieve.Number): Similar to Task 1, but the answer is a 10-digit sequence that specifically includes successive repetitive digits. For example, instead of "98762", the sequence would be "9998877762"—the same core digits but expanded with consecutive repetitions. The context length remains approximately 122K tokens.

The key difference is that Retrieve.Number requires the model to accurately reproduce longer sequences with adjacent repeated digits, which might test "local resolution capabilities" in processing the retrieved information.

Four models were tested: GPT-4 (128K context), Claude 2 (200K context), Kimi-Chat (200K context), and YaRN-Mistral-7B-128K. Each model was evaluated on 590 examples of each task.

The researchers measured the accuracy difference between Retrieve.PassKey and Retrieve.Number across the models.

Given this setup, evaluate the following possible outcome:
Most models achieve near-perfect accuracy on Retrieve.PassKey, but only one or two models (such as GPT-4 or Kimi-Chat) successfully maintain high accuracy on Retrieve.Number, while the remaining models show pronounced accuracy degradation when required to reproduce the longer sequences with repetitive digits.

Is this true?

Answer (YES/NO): NO